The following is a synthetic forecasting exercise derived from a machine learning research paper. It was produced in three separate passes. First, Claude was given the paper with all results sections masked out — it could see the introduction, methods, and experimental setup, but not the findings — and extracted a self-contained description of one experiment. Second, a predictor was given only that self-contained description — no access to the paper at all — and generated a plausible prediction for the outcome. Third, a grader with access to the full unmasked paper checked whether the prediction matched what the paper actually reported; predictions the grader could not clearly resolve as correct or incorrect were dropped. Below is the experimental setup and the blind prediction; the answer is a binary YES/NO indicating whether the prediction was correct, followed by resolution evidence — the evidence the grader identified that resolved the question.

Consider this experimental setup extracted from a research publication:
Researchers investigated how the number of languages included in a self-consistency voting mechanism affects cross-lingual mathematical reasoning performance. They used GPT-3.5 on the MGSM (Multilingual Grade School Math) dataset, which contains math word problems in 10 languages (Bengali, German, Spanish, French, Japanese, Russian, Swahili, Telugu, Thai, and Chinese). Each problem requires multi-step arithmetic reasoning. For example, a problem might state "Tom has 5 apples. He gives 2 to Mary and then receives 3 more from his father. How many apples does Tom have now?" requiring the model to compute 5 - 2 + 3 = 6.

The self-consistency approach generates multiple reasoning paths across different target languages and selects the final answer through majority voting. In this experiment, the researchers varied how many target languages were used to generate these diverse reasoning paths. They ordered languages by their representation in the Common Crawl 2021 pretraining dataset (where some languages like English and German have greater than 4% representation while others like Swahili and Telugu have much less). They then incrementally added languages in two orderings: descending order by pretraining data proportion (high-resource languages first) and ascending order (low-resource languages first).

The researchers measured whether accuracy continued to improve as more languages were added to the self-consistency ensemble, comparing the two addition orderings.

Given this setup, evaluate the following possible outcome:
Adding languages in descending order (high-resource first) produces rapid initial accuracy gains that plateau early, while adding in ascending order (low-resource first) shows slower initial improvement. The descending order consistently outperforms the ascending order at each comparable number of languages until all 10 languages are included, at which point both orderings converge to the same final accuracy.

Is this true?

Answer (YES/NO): NO